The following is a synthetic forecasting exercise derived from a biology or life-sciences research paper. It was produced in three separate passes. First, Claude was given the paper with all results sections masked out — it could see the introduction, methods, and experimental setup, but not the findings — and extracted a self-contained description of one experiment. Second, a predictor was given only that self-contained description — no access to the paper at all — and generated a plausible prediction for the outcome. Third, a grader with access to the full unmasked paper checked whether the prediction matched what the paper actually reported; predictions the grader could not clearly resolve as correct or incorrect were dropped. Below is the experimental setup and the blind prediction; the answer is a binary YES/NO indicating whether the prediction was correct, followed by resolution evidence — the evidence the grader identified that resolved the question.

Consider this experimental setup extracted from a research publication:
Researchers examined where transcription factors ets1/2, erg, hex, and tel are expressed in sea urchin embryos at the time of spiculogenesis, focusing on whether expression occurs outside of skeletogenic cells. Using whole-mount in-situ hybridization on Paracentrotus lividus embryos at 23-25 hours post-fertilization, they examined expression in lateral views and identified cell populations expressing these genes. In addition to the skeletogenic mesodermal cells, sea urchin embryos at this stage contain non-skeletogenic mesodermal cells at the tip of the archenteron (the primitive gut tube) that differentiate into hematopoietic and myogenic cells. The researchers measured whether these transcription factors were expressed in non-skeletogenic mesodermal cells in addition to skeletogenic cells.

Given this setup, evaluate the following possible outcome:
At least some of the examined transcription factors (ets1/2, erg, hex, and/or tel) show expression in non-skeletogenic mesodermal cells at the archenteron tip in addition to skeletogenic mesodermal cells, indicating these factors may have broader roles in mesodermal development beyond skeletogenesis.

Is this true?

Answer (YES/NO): YES